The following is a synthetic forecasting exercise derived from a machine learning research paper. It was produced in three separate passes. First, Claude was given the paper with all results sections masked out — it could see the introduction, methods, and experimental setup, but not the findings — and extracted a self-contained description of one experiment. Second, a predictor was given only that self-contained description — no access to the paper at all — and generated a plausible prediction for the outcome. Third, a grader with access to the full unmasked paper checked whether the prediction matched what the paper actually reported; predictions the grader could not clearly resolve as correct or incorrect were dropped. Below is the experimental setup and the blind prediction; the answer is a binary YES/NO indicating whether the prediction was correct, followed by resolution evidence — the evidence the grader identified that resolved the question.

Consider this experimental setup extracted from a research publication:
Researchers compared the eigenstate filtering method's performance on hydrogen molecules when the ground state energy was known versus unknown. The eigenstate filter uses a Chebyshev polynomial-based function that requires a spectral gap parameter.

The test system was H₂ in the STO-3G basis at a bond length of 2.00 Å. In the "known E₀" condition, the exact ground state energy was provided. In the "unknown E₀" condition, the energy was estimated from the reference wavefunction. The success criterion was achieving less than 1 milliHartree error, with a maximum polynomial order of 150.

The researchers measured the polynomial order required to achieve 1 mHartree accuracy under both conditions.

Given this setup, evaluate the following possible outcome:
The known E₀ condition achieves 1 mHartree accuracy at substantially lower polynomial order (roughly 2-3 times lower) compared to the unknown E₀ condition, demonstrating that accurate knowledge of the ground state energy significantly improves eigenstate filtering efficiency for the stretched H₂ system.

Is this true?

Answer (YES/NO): NO